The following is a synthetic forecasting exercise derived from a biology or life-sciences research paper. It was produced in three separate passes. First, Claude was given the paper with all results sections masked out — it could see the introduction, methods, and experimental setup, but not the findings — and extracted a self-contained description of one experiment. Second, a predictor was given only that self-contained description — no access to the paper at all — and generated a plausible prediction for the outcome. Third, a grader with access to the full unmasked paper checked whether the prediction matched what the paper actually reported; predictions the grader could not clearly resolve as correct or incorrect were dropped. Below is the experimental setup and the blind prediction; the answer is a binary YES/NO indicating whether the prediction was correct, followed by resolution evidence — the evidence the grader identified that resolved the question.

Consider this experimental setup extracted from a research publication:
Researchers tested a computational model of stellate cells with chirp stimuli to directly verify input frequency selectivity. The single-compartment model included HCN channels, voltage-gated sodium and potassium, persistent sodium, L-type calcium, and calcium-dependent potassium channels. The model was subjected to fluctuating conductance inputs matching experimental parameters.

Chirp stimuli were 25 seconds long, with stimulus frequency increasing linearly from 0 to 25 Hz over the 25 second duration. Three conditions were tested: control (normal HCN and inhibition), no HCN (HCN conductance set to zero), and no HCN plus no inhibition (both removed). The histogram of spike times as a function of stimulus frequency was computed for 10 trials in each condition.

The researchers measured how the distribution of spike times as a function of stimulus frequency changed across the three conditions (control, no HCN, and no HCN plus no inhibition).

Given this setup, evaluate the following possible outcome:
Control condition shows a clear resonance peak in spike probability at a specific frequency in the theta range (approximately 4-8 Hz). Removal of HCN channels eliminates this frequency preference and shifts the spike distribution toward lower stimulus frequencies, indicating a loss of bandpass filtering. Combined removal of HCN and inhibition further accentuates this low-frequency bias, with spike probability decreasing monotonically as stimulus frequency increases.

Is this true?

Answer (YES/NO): NO